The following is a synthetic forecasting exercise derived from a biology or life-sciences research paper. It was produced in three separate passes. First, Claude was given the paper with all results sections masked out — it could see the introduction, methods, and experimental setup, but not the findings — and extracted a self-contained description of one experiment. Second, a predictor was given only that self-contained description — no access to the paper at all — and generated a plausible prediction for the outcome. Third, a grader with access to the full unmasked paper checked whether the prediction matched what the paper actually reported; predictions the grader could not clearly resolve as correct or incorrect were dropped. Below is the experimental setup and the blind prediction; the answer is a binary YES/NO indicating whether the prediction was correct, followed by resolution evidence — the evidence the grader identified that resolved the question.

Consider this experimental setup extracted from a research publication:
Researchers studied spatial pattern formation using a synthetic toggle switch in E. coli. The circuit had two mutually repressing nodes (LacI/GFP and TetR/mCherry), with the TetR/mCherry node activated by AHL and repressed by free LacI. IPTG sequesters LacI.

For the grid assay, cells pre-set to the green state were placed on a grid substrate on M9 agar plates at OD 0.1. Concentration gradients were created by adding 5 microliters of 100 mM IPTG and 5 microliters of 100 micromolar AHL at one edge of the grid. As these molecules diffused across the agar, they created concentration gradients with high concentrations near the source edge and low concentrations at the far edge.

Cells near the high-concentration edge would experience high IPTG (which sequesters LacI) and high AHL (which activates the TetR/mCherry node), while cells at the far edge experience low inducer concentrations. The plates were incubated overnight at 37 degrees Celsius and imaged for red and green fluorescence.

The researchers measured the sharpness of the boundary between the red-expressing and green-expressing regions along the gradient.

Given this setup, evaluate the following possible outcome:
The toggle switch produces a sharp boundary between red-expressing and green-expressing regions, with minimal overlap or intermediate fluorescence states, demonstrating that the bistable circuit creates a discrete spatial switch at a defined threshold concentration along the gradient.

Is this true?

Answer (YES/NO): YES